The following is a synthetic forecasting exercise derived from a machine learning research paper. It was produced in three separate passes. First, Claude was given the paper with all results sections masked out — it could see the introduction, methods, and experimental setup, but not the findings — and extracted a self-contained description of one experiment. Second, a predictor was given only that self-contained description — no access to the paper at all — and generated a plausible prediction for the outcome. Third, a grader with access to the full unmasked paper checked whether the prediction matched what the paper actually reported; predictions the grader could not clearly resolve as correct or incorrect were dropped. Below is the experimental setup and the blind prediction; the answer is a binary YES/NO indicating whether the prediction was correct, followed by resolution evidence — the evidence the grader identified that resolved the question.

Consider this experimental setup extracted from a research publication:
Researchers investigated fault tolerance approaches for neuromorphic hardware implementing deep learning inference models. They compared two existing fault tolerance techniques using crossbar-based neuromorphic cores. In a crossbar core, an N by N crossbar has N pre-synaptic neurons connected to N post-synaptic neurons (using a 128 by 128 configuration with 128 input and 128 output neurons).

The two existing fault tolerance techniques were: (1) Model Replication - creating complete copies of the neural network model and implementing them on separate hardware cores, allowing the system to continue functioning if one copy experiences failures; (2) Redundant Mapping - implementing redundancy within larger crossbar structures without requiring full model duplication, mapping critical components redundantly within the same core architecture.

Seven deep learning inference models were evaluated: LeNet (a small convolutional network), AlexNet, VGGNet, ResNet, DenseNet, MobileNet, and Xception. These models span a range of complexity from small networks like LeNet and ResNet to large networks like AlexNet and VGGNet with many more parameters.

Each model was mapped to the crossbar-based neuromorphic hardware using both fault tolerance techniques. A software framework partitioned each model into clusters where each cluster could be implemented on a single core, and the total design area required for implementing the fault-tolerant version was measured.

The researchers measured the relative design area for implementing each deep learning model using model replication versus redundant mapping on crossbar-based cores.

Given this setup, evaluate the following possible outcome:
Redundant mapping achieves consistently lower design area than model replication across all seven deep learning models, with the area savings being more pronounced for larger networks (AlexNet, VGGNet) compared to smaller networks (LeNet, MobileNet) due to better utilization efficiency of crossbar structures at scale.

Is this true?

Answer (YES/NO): NO